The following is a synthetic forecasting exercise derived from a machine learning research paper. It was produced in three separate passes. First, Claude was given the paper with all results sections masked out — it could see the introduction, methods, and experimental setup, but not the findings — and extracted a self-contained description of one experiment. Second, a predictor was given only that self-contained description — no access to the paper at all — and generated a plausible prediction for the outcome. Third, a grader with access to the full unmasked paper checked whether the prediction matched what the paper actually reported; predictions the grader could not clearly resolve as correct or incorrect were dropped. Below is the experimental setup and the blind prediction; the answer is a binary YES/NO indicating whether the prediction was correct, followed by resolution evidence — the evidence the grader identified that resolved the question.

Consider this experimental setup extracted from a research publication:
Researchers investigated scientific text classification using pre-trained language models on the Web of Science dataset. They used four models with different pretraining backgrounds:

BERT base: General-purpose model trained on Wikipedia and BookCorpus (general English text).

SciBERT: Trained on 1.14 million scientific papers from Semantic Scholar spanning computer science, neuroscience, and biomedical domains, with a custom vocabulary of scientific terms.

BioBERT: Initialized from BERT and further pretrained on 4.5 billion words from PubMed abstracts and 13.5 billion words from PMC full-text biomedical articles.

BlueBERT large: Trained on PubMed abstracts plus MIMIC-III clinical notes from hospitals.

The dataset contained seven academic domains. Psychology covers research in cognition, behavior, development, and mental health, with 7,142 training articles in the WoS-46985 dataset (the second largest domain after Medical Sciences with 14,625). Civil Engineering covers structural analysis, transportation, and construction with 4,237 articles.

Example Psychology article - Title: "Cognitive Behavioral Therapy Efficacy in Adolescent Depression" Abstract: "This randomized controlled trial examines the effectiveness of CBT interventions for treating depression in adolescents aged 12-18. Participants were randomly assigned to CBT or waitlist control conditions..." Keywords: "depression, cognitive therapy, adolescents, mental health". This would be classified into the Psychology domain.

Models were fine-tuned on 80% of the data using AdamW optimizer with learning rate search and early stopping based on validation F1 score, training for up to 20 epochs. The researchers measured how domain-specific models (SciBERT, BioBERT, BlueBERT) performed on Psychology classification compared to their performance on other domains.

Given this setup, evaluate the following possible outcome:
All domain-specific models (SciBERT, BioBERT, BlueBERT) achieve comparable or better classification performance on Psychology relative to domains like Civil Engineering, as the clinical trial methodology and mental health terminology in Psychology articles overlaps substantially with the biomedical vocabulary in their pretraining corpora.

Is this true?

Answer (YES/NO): NO